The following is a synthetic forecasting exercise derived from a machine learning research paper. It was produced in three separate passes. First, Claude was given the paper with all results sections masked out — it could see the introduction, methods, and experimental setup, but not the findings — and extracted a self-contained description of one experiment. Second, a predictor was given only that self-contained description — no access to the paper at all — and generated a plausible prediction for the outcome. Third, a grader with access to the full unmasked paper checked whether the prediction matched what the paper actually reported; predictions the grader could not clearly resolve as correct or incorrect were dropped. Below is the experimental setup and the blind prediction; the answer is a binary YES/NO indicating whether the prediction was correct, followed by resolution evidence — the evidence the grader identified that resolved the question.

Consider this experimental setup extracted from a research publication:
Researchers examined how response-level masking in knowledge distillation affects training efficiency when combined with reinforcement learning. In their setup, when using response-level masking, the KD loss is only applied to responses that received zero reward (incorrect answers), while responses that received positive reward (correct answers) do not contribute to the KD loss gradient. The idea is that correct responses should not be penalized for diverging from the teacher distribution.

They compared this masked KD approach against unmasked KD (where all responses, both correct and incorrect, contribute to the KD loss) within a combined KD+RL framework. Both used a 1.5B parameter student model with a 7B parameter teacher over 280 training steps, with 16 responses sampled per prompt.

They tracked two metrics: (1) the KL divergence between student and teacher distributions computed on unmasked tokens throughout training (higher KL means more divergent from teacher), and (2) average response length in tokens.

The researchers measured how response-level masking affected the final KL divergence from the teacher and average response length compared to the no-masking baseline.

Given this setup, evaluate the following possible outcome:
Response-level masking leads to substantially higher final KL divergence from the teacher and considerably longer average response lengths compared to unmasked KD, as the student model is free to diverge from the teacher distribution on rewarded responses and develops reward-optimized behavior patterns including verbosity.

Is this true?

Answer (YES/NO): NO